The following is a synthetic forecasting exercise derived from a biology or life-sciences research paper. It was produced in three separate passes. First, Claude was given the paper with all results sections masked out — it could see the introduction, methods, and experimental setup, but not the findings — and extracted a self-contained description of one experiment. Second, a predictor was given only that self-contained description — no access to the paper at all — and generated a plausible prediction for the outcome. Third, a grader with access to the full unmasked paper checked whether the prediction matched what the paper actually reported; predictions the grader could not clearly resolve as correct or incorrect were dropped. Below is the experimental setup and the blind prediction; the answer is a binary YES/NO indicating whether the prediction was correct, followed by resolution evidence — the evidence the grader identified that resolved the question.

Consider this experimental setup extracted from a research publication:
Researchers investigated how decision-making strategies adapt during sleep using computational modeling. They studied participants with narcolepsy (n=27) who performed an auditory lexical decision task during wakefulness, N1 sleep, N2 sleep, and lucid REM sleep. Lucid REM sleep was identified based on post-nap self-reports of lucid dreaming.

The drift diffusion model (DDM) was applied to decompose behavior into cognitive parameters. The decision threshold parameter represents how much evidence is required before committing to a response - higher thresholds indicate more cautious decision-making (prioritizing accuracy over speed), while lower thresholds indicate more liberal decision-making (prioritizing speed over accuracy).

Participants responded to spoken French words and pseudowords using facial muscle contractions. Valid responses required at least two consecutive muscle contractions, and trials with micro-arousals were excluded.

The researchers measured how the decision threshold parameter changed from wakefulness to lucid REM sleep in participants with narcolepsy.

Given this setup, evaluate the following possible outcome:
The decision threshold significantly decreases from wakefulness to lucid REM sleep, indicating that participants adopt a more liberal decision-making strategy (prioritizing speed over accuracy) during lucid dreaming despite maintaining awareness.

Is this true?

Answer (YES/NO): NO